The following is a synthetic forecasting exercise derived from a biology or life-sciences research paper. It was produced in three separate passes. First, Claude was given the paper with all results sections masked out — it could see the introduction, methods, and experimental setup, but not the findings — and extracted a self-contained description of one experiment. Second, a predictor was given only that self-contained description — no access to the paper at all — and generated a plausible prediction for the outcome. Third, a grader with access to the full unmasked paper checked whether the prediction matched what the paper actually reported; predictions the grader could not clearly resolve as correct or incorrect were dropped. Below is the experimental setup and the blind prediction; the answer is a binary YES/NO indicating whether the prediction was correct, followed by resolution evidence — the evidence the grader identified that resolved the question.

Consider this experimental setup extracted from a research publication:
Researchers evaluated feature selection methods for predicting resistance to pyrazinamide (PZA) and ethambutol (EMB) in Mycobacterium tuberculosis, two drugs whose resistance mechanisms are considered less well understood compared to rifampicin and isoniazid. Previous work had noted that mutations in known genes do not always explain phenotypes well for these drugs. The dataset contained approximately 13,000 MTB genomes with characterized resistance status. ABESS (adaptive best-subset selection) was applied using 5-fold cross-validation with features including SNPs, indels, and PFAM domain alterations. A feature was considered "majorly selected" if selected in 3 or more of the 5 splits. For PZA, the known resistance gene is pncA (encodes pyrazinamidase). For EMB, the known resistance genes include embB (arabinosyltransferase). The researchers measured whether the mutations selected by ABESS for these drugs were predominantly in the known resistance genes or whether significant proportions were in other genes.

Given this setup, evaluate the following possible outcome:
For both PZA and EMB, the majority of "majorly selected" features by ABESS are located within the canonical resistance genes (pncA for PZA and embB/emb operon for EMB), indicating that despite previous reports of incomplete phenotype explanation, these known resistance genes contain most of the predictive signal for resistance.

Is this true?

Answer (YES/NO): NO